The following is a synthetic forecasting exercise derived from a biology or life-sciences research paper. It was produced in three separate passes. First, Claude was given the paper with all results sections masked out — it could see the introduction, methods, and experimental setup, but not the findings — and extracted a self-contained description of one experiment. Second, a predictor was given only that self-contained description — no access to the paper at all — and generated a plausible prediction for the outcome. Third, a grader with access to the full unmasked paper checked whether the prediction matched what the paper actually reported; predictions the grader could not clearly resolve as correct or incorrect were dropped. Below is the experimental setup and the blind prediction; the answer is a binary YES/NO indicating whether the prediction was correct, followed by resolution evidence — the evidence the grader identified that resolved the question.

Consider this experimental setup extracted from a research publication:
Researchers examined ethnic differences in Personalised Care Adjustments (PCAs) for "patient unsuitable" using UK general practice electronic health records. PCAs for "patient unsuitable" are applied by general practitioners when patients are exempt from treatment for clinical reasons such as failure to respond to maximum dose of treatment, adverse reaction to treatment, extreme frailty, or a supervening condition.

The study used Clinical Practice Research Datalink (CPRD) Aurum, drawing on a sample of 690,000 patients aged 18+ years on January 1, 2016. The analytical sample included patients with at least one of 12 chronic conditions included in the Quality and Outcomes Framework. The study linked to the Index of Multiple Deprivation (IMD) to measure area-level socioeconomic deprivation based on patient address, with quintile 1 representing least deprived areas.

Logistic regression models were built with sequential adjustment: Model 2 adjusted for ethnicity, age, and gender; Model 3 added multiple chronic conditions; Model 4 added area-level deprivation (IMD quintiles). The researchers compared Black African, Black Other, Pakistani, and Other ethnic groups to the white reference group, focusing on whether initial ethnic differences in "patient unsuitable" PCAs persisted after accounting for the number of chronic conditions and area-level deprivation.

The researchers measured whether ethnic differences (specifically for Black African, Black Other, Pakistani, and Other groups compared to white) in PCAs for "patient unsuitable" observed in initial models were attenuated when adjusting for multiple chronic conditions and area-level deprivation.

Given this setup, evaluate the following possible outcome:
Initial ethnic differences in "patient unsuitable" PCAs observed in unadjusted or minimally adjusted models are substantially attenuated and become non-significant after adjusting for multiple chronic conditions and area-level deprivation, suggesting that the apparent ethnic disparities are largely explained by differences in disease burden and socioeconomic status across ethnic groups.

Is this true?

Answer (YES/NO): YES